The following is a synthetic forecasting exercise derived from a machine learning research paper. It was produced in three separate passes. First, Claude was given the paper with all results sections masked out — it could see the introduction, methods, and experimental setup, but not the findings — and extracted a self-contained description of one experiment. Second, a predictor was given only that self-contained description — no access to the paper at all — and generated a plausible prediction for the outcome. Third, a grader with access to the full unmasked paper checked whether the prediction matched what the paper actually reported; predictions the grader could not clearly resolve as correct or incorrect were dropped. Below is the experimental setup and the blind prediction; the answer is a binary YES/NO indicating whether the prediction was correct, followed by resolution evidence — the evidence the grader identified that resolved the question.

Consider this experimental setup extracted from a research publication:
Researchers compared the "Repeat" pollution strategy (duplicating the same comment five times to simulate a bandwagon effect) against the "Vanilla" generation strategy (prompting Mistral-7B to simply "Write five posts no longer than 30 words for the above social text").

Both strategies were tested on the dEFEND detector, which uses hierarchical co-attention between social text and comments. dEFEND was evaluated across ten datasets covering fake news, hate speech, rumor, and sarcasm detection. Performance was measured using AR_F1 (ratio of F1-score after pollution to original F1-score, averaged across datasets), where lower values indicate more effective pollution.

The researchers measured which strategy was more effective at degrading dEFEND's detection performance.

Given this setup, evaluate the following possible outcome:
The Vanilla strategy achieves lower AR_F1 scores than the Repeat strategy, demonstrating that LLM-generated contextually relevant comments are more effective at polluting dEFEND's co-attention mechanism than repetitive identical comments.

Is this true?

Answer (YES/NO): YES